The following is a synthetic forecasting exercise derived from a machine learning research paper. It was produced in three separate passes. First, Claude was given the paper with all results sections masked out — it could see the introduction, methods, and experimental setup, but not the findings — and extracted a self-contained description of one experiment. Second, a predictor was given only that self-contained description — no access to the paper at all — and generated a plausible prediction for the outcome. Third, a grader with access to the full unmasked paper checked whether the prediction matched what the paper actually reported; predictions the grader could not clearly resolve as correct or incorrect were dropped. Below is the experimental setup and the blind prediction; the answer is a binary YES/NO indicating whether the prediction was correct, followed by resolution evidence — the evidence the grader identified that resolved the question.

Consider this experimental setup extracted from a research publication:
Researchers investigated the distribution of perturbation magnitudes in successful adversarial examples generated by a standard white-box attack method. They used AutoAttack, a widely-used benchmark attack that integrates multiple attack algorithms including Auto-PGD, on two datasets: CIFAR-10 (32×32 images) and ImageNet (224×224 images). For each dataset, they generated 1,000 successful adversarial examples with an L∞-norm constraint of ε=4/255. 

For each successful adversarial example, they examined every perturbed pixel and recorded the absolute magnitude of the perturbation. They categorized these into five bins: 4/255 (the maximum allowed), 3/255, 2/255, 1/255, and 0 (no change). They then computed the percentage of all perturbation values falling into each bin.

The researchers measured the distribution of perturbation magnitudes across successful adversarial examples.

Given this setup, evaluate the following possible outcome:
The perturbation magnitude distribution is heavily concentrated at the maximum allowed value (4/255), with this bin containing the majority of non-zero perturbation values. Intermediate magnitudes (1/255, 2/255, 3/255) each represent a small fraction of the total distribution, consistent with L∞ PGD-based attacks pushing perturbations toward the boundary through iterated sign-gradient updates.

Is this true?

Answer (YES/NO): NO